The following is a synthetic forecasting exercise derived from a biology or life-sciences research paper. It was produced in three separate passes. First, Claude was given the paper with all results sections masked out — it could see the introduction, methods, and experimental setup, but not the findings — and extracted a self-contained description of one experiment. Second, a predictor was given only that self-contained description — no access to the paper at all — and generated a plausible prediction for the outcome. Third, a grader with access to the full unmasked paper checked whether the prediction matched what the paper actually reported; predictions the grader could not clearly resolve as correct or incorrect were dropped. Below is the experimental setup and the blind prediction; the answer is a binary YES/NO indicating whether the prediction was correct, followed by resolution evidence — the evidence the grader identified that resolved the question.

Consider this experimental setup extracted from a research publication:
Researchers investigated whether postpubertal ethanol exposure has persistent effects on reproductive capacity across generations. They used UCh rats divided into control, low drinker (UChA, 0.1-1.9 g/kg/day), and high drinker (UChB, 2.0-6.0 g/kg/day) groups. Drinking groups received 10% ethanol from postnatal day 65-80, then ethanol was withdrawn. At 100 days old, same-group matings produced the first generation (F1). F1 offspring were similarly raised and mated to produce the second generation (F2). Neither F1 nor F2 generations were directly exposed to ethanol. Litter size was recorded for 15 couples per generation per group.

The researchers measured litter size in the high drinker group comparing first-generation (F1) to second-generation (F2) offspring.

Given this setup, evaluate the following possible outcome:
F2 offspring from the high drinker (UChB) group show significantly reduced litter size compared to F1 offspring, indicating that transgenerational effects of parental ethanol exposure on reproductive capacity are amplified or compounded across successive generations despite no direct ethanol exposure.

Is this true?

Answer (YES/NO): YES